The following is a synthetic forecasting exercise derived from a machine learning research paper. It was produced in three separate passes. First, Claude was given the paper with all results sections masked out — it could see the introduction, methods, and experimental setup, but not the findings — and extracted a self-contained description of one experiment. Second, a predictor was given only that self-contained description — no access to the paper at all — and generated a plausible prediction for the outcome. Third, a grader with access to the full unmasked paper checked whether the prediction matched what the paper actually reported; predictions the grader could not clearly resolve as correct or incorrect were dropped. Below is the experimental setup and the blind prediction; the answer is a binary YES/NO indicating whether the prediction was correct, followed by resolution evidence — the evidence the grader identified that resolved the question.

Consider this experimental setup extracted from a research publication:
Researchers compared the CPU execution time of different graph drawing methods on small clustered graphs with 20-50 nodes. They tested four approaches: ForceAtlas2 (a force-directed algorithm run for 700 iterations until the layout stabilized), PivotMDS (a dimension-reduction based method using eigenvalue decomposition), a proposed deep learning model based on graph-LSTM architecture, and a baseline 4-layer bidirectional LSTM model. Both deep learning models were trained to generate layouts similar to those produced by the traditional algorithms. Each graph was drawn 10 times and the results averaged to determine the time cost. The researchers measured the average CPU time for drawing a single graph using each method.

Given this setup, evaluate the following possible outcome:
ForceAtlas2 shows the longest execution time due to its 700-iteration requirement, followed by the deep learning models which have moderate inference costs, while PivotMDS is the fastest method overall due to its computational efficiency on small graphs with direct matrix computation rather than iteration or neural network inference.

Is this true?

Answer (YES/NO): NO